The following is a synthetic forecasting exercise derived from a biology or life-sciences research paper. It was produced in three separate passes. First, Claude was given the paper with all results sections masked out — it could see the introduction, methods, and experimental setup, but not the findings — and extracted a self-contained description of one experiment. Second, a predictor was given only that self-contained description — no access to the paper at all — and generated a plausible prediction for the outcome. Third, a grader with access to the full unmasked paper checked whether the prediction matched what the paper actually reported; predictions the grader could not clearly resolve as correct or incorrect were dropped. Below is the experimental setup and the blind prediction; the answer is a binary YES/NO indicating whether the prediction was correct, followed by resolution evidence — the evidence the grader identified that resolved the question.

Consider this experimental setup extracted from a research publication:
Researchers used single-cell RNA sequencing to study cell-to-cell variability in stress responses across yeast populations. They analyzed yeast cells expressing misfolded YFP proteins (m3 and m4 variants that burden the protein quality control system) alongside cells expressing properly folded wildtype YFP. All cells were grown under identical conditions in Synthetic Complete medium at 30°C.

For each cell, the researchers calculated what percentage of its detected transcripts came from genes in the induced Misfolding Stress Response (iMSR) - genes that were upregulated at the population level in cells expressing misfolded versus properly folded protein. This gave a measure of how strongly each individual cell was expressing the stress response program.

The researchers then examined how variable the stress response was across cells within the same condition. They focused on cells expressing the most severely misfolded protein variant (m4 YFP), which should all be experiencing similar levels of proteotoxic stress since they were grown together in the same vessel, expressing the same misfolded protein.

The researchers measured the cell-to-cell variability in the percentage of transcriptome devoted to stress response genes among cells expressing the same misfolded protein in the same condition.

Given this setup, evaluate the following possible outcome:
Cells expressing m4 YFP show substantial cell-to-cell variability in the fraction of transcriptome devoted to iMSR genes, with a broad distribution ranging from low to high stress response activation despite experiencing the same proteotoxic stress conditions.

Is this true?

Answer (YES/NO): YES